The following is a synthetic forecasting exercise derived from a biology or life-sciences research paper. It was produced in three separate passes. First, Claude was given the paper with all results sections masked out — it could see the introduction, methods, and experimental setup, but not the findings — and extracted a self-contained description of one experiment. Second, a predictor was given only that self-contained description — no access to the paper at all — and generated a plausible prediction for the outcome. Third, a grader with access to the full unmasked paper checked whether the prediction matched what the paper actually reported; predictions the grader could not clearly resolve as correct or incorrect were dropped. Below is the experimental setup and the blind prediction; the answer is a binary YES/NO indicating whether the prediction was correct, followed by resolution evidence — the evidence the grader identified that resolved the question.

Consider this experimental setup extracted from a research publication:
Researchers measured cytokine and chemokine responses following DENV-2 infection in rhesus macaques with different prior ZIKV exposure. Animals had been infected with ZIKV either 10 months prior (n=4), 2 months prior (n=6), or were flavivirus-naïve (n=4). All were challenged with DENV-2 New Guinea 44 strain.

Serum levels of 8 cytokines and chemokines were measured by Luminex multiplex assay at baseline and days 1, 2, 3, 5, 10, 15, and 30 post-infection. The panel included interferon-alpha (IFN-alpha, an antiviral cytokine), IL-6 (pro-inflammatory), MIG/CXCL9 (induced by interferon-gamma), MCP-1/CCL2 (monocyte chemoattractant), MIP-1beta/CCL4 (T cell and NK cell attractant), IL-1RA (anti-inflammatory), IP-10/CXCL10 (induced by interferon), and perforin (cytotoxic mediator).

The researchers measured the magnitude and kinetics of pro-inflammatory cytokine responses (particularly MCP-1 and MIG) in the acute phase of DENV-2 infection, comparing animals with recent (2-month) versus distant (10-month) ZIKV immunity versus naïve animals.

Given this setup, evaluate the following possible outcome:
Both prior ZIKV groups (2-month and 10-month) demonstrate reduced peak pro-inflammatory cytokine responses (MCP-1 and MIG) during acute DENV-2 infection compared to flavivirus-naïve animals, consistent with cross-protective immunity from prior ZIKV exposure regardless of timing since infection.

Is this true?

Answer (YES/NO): NO